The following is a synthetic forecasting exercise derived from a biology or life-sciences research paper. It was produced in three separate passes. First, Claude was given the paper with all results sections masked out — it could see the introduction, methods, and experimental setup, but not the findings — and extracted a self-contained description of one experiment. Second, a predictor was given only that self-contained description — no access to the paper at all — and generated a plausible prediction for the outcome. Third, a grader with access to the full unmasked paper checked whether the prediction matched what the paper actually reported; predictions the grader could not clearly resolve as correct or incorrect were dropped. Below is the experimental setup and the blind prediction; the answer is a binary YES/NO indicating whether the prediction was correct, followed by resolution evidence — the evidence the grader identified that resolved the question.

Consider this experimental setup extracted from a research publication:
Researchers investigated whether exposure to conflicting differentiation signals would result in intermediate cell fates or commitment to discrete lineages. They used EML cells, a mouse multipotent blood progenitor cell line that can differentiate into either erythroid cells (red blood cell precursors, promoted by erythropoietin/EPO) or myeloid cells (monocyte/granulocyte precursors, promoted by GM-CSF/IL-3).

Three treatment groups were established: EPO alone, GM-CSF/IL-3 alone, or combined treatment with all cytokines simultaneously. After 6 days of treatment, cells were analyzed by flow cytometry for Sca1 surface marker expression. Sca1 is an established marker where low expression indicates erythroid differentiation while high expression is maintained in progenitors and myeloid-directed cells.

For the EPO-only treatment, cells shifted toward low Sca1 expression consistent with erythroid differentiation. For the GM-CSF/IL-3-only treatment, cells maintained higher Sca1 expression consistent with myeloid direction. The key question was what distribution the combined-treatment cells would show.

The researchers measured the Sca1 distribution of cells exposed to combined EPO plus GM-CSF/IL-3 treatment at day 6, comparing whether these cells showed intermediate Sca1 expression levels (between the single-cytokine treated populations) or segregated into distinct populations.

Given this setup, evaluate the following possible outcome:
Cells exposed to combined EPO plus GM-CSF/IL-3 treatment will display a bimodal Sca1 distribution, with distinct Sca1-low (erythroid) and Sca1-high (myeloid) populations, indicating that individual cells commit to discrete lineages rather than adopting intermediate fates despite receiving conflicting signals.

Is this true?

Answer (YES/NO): NO